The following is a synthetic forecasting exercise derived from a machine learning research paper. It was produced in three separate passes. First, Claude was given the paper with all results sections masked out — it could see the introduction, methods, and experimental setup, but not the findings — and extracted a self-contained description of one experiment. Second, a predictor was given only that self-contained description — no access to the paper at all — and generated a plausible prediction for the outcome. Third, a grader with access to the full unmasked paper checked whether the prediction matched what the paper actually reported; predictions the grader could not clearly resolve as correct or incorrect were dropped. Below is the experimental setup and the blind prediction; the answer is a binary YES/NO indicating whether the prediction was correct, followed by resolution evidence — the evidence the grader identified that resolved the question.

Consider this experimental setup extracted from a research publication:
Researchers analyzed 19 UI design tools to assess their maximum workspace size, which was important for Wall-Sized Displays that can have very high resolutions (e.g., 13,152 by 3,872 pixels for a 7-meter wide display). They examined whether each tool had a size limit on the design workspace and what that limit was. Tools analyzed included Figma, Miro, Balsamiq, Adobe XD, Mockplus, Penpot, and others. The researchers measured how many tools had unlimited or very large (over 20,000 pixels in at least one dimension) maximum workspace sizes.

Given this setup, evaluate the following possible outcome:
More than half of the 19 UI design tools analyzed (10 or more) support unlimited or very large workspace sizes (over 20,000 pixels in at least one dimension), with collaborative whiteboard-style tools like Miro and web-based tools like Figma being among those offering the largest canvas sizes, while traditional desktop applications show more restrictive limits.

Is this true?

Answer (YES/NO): NO